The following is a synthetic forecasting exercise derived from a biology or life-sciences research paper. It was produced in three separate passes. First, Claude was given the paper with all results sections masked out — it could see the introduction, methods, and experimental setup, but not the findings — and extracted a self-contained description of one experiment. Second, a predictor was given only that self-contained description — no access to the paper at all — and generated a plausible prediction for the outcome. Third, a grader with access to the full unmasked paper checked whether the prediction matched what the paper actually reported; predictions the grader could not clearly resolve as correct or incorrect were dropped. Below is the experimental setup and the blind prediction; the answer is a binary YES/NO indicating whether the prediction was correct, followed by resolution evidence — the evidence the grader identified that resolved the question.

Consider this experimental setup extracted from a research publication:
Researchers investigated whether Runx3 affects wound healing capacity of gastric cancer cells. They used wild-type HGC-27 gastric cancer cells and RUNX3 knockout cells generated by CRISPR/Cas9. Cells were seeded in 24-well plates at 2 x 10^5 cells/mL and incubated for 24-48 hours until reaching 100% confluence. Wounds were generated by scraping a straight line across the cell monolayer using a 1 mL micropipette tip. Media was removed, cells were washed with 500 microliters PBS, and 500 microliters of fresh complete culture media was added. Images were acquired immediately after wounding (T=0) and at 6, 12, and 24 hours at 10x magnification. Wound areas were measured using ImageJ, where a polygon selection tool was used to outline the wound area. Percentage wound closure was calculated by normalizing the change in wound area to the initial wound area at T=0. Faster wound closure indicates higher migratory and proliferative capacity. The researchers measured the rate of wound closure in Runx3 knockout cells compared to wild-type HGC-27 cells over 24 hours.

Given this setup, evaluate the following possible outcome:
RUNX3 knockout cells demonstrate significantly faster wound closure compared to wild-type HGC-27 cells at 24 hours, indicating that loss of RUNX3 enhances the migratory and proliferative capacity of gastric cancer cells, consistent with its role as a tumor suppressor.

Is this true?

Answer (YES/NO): NO